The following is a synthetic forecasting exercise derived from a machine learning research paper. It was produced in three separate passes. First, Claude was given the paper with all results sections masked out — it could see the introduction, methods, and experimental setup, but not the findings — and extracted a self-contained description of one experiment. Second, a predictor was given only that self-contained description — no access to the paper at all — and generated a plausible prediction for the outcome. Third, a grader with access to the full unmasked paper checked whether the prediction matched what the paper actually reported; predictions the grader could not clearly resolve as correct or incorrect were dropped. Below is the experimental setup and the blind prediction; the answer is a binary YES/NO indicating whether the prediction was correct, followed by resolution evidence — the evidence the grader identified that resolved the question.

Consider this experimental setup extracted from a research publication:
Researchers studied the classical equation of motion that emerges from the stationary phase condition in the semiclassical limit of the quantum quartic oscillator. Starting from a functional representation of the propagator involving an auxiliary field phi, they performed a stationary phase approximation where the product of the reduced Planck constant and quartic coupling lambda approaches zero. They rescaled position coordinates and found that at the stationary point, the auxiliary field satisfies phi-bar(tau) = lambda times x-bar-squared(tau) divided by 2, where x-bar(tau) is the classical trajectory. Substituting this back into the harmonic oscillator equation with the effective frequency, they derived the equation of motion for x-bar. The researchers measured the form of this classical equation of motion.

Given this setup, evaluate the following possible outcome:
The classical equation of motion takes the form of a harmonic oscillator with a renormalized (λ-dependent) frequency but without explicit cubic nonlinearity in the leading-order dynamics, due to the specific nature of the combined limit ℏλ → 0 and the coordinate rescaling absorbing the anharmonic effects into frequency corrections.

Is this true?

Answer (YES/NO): NO